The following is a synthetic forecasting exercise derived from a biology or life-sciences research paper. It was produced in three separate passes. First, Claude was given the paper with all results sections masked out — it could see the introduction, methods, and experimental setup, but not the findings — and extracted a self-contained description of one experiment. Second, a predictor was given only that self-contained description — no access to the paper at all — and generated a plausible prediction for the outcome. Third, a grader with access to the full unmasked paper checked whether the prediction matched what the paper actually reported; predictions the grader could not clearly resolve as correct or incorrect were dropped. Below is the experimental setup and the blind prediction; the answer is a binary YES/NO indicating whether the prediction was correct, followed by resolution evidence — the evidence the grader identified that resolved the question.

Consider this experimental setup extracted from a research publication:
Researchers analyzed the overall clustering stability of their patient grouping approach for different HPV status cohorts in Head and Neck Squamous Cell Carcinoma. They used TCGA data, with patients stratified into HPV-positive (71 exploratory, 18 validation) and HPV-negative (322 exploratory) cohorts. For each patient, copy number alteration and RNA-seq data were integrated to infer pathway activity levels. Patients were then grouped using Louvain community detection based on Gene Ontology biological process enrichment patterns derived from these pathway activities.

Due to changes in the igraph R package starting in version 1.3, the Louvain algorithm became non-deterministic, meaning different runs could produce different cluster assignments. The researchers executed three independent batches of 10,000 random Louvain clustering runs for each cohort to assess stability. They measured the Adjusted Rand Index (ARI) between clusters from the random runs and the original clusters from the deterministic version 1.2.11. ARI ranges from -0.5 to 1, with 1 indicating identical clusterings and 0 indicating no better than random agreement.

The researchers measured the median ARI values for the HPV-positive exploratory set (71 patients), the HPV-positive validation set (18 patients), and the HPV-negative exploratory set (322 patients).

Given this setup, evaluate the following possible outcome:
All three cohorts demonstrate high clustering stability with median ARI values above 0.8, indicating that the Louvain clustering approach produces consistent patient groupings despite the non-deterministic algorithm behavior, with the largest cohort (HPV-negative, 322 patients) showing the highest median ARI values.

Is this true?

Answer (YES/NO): NO